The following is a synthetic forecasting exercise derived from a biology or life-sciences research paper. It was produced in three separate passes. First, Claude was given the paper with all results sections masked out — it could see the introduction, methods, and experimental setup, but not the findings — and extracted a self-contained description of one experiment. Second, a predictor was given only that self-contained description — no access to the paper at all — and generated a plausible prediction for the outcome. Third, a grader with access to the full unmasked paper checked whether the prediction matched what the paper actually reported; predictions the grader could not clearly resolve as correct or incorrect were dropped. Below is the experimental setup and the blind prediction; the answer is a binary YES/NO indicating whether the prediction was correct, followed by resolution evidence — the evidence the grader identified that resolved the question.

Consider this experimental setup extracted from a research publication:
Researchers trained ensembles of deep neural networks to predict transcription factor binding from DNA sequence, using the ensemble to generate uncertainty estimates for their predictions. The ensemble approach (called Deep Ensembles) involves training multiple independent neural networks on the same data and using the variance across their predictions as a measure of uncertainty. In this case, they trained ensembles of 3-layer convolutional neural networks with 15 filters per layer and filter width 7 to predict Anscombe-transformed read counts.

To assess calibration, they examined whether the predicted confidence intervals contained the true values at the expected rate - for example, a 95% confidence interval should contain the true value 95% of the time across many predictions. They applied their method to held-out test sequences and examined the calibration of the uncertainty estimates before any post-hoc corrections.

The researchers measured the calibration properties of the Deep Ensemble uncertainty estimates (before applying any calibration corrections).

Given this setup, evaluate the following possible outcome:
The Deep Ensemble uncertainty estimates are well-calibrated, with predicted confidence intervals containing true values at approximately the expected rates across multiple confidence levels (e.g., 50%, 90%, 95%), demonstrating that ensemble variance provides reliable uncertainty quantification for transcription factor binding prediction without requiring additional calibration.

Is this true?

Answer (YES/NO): NO